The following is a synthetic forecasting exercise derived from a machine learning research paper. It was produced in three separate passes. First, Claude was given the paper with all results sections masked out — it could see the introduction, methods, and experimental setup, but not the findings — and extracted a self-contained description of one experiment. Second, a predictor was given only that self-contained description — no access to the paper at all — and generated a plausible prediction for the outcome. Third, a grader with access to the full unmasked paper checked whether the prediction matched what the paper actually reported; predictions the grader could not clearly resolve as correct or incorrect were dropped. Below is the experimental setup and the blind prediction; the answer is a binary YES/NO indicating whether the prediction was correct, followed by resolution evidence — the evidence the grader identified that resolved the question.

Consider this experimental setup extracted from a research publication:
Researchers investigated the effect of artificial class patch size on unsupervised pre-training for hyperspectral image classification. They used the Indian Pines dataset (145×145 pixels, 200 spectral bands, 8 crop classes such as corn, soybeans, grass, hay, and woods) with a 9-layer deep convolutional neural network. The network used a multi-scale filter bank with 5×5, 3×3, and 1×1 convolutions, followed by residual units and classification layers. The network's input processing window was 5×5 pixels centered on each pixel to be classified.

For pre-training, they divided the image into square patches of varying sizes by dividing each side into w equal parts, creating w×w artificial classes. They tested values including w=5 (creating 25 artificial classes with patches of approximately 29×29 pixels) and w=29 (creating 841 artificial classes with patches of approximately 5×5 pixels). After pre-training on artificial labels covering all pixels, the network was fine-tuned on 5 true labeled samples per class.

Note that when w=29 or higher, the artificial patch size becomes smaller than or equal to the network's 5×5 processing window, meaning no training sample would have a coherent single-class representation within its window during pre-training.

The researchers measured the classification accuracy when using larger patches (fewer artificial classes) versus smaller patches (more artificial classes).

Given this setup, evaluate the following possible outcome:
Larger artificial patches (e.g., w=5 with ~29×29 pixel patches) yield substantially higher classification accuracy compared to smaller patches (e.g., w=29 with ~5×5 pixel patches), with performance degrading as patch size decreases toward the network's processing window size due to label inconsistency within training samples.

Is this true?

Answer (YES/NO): NO